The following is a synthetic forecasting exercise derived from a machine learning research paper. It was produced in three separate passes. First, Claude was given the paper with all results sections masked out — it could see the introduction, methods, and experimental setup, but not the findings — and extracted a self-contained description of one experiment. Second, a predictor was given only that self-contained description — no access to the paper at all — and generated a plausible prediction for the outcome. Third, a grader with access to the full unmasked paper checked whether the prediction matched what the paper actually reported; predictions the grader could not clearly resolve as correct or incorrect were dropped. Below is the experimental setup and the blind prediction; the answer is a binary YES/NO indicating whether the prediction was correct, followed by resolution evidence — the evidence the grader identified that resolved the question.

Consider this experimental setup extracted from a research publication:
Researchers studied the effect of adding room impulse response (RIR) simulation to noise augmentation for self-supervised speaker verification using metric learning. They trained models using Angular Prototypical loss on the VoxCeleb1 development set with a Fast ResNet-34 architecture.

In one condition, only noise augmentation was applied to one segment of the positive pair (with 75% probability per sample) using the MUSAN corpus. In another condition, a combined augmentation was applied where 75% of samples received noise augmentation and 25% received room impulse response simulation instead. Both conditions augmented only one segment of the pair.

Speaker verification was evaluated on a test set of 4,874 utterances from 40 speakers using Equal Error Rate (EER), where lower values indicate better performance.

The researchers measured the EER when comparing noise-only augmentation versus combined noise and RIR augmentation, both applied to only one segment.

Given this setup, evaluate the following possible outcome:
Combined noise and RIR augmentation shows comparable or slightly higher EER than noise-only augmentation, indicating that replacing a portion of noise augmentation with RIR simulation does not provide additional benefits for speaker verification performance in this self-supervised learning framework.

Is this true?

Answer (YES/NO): YES